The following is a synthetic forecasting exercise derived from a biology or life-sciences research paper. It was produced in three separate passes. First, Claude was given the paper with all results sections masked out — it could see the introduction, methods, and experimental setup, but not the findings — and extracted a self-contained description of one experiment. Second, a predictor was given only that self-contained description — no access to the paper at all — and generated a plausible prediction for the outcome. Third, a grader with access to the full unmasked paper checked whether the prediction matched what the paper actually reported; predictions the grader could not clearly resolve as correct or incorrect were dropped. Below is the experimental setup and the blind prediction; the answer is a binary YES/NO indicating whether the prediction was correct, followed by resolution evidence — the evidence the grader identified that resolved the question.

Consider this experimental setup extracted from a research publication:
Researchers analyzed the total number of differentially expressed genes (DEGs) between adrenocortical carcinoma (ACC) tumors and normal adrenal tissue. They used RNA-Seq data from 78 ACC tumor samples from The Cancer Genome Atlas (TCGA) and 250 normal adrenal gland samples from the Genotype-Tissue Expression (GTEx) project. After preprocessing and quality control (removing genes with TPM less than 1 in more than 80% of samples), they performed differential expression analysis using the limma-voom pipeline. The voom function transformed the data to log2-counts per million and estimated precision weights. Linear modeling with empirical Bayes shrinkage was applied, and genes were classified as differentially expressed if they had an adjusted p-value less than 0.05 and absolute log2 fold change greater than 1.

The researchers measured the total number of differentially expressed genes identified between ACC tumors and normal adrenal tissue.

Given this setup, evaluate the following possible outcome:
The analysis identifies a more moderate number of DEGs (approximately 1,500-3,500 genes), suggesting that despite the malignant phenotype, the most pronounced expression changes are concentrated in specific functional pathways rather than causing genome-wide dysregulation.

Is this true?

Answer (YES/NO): NO